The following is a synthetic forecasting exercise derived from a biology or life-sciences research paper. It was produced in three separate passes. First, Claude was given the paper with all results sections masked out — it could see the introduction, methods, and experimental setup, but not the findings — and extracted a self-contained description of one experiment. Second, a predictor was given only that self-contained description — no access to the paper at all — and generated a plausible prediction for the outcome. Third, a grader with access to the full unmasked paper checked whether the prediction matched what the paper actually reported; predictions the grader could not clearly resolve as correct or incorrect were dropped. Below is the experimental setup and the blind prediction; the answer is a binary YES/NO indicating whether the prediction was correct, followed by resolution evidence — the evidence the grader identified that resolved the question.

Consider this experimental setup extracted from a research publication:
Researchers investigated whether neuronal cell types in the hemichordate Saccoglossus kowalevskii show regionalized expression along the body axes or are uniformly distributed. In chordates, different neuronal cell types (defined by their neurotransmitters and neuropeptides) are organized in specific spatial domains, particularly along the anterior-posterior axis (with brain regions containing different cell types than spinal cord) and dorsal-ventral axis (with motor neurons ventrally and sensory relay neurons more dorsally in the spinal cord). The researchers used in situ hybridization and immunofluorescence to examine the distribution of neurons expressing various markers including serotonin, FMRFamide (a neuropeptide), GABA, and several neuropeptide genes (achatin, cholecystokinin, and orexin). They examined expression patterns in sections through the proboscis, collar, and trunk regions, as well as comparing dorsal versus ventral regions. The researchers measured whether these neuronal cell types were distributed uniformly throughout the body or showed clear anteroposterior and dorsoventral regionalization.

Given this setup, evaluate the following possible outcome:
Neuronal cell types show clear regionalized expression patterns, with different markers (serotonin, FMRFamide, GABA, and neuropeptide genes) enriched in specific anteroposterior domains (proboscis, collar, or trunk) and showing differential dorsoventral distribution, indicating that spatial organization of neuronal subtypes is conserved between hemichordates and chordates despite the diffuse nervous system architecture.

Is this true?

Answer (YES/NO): NO